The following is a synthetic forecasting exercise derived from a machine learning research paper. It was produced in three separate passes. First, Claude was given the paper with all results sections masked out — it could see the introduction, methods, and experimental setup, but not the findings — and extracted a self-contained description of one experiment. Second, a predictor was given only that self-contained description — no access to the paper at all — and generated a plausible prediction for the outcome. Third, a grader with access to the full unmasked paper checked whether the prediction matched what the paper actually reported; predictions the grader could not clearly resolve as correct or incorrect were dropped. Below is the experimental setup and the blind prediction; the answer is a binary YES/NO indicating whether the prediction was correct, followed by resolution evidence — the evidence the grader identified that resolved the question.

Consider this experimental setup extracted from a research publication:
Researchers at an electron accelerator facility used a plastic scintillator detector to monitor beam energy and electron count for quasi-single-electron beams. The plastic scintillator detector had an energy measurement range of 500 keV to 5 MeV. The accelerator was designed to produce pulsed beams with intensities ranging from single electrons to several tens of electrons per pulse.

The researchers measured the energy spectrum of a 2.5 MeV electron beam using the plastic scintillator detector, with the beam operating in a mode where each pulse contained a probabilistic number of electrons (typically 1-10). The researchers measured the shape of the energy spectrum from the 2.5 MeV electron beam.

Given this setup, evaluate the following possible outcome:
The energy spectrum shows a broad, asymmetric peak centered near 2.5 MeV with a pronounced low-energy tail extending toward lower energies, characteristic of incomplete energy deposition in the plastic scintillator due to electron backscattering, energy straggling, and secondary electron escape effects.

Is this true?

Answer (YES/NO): NO